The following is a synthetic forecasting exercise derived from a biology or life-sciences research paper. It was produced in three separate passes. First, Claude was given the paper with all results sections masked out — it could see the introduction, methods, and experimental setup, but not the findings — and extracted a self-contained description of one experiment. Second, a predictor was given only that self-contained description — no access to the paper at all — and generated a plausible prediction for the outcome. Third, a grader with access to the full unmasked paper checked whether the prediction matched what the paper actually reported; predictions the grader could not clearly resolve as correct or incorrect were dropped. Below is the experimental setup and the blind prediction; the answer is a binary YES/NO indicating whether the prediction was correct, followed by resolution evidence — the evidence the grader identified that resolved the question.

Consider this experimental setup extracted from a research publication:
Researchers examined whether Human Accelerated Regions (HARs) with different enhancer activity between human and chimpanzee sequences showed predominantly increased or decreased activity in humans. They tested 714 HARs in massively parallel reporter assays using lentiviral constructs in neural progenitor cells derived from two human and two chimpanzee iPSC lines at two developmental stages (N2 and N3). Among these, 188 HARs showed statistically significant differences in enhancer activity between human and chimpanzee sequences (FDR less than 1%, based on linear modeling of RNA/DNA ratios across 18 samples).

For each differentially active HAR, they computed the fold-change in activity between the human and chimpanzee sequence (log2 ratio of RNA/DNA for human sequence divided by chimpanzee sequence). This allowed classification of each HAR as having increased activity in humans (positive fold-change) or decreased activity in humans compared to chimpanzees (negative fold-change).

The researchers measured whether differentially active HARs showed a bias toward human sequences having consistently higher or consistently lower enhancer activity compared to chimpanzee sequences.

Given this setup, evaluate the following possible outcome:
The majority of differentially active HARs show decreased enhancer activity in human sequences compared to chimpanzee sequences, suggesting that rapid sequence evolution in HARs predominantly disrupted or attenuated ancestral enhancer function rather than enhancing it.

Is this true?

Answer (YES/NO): NO